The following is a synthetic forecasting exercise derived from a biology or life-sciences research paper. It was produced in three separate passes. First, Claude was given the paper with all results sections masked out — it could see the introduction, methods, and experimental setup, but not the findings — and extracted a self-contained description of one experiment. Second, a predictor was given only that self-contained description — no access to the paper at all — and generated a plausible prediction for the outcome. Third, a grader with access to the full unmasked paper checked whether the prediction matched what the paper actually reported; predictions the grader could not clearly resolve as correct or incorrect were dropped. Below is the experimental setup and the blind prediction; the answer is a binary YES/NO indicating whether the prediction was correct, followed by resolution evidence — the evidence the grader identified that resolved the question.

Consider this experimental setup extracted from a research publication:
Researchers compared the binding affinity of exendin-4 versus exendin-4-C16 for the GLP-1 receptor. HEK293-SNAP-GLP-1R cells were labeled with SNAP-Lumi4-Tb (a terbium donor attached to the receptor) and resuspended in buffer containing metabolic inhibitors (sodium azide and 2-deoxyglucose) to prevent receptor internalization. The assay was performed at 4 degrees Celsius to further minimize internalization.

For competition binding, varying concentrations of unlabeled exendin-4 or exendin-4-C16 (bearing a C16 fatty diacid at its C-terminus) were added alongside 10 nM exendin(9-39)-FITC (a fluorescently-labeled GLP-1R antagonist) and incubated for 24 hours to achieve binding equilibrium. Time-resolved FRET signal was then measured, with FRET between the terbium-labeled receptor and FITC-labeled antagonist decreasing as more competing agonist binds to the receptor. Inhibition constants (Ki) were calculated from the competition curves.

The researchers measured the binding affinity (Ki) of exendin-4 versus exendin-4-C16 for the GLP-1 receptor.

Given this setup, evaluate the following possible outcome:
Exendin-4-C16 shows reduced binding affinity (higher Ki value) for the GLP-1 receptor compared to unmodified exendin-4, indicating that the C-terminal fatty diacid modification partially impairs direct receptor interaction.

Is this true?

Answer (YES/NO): YES